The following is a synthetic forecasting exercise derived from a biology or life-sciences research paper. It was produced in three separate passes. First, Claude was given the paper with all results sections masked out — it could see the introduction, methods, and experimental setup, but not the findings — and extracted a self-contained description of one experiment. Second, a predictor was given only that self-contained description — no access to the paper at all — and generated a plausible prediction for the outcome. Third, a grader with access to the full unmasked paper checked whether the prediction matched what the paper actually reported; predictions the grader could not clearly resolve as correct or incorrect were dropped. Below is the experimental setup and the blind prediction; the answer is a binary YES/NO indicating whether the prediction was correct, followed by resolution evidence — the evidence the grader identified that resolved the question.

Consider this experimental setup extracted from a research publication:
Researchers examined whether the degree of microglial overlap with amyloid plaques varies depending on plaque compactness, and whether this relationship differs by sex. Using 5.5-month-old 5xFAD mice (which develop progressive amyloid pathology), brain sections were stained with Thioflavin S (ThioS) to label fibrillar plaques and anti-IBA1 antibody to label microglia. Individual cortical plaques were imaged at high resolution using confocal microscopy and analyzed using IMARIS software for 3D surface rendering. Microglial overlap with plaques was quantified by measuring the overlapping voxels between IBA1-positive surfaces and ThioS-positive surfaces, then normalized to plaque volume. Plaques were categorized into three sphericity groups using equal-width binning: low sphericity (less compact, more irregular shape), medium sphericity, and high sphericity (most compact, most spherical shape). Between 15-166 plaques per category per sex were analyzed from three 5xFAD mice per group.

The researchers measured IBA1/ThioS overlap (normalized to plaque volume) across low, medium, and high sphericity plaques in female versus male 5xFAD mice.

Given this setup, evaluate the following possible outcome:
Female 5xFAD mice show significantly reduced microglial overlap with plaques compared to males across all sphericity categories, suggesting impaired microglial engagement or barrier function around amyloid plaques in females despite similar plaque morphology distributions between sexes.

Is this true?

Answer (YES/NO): NO